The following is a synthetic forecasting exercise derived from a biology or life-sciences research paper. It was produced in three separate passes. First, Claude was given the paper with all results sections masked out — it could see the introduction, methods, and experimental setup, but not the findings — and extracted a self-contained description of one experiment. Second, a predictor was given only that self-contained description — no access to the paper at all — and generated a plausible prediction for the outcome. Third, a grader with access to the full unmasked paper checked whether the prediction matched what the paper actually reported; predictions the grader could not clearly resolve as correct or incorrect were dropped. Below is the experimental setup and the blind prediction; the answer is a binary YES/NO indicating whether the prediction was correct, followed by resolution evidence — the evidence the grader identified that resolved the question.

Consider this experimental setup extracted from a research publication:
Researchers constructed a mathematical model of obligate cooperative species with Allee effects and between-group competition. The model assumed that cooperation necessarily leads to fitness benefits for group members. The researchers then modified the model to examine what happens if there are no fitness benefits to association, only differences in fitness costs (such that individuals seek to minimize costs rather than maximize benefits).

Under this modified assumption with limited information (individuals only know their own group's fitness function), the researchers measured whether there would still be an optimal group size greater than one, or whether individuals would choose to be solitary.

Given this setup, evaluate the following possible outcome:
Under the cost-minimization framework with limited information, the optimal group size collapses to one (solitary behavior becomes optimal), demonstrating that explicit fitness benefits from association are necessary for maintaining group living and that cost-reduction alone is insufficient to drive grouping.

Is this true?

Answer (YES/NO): YES